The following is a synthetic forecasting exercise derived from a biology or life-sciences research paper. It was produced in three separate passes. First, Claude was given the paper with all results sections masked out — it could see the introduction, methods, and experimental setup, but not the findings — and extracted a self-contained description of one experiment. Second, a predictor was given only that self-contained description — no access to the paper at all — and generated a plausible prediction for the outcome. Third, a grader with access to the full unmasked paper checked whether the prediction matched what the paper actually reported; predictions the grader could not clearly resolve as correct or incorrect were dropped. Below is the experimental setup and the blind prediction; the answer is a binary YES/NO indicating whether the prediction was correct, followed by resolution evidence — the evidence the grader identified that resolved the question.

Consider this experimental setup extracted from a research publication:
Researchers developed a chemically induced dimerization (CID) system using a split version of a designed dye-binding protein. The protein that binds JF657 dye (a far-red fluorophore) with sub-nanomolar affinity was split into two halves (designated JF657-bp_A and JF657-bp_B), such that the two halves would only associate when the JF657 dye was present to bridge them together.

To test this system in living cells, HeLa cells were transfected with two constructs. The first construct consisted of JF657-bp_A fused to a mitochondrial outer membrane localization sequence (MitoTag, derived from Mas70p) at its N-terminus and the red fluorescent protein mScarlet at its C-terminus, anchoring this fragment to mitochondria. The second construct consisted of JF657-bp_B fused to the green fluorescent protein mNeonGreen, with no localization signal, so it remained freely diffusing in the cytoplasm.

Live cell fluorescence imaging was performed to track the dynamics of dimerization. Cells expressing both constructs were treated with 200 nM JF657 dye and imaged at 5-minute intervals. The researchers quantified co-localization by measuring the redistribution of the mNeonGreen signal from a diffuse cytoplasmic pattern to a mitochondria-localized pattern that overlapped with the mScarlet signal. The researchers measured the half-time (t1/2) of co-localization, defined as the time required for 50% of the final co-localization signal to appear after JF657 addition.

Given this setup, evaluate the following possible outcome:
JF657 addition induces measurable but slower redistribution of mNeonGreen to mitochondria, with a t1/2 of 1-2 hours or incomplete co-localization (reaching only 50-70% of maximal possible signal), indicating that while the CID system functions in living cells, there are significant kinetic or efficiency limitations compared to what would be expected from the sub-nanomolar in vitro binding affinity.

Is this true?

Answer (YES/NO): NO